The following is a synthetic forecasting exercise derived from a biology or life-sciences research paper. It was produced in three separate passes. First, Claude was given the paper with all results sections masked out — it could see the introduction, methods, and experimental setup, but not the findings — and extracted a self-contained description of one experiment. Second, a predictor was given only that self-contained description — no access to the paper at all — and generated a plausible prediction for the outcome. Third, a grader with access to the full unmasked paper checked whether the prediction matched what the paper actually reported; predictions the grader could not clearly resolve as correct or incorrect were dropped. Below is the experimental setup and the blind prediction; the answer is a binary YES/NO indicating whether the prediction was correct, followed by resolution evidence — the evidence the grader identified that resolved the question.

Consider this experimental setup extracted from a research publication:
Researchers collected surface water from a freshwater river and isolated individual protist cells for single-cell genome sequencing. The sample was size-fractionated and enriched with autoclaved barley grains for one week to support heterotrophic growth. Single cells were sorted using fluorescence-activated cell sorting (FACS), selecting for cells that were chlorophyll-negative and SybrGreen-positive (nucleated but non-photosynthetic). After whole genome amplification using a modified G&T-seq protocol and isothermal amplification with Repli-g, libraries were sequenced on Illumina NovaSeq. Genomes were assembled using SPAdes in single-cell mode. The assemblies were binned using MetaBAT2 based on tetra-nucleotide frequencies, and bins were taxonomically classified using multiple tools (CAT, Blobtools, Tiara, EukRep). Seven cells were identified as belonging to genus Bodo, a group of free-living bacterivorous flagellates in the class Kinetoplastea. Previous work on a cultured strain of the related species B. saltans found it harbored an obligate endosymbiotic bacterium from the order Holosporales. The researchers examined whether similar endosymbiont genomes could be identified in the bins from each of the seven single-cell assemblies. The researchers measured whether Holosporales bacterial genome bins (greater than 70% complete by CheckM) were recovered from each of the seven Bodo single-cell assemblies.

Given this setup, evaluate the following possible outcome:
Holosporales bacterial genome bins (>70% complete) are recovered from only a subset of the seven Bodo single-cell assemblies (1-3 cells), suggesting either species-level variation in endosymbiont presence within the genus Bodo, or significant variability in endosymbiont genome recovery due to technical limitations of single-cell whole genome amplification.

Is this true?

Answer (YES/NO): NO